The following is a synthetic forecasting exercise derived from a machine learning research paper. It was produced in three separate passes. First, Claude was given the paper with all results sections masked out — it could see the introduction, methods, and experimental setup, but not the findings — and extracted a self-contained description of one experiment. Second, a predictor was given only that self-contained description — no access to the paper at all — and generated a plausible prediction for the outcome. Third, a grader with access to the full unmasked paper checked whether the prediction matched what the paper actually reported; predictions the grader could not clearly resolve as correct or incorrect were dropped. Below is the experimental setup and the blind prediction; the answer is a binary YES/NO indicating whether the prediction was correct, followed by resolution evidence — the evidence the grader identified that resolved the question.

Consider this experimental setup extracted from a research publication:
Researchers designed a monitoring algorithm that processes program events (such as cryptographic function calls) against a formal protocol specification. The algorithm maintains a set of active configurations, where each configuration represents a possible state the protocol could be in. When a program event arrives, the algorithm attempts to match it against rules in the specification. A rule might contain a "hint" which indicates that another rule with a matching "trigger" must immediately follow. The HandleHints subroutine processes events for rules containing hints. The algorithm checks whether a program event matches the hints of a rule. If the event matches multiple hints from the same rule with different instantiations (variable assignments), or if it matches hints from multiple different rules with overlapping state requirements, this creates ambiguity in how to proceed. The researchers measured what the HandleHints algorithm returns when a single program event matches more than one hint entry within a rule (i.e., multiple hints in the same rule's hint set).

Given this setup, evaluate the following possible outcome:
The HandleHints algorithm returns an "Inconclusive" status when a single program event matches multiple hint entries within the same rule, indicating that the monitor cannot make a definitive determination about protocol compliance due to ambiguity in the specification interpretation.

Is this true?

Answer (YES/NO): NO